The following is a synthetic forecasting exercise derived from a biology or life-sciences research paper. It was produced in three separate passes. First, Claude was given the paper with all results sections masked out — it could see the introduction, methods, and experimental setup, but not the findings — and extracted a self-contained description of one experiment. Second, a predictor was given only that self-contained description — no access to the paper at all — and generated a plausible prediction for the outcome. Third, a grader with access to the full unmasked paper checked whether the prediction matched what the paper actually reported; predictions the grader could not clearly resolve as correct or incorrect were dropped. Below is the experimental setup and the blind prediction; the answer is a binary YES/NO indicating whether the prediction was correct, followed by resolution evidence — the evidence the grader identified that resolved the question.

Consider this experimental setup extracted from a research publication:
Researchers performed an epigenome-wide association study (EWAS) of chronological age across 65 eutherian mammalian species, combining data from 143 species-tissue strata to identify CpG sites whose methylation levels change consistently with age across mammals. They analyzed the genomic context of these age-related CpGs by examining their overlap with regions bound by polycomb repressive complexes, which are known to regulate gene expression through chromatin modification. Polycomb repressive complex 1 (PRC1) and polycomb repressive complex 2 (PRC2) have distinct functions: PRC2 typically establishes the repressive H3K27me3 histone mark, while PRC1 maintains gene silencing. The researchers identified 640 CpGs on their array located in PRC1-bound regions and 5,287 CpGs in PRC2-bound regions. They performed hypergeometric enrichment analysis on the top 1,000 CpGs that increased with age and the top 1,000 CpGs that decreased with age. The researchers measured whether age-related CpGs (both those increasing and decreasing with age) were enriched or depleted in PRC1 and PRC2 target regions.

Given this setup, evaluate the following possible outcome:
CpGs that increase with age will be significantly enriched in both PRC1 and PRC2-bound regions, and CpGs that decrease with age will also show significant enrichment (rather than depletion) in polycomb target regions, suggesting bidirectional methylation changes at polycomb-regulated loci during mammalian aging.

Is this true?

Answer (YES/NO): NO